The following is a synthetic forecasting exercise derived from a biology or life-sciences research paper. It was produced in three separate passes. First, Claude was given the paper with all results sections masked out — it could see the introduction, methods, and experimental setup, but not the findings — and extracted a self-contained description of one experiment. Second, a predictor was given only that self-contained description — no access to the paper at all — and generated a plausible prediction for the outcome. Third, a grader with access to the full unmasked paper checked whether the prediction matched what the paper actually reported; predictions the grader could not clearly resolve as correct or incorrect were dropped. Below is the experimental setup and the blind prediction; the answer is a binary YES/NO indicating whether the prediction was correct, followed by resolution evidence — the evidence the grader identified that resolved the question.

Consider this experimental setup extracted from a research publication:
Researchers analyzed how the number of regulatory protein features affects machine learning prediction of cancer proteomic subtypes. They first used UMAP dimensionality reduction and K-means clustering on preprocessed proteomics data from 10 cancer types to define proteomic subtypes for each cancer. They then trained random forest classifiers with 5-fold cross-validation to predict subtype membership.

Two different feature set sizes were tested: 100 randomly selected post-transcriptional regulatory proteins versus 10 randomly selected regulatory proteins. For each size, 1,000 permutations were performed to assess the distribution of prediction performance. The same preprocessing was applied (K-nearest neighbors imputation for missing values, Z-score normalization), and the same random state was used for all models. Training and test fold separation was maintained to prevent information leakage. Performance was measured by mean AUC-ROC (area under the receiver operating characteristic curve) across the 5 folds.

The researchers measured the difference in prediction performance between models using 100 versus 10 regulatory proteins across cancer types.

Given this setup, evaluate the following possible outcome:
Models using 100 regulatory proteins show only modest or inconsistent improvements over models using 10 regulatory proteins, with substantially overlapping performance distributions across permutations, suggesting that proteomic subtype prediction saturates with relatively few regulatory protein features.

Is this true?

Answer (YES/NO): NO